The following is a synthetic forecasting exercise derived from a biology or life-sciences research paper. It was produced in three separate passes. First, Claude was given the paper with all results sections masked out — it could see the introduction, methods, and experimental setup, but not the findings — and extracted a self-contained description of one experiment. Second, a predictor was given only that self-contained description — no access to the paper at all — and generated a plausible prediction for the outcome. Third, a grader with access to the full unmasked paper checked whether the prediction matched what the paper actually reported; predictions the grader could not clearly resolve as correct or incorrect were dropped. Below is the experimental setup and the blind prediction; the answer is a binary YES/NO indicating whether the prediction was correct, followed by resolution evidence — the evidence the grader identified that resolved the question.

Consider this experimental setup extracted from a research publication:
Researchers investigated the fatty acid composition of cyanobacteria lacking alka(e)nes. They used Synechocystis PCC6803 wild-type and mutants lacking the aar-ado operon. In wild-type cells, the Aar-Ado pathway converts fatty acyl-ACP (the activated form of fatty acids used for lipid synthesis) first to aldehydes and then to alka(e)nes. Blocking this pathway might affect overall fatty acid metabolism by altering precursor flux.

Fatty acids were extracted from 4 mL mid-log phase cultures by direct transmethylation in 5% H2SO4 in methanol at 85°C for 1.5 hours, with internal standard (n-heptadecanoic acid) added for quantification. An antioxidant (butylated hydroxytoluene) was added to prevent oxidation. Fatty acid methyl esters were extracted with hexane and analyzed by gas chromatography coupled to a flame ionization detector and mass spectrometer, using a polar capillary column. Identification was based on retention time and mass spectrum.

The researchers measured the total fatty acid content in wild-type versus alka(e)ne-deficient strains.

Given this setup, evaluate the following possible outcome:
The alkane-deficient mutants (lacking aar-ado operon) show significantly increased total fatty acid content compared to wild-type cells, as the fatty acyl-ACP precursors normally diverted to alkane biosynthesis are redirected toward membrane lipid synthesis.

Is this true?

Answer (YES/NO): NO